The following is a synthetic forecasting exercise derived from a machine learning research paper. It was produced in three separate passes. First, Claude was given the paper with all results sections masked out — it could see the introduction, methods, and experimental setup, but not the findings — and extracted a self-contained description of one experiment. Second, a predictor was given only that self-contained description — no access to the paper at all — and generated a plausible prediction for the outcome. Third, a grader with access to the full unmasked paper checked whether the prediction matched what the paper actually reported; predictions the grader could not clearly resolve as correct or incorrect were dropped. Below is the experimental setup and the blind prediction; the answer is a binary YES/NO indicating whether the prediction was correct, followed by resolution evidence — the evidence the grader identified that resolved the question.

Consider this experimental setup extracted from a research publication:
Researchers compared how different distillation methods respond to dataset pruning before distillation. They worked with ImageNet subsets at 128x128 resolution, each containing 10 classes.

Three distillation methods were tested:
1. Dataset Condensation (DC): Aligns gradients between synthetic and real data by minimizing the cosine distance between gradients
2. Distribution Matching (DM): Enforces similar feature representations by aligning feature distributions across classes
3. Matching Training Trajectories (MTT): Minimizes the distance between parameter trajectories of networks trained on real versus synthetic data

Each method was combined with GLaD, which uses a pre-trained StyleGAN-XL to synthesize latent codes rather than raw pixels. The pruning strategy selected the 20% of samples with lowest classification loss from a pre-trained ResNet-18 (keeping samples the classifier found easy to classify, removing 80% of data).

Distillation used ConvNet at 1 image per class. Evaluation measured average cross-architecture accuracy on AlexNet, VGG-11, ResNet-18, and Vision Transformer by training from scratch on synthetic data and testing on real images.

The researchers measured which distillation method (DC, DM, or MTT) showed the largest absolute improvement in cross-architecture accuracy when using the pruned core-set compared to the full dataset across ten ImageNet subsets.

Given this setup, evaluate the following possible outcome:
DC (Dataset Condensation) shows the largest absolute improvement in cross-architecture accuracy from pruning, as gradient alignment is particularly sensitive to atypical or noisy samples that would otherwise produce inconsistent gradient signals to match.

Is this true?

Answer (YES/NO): NO